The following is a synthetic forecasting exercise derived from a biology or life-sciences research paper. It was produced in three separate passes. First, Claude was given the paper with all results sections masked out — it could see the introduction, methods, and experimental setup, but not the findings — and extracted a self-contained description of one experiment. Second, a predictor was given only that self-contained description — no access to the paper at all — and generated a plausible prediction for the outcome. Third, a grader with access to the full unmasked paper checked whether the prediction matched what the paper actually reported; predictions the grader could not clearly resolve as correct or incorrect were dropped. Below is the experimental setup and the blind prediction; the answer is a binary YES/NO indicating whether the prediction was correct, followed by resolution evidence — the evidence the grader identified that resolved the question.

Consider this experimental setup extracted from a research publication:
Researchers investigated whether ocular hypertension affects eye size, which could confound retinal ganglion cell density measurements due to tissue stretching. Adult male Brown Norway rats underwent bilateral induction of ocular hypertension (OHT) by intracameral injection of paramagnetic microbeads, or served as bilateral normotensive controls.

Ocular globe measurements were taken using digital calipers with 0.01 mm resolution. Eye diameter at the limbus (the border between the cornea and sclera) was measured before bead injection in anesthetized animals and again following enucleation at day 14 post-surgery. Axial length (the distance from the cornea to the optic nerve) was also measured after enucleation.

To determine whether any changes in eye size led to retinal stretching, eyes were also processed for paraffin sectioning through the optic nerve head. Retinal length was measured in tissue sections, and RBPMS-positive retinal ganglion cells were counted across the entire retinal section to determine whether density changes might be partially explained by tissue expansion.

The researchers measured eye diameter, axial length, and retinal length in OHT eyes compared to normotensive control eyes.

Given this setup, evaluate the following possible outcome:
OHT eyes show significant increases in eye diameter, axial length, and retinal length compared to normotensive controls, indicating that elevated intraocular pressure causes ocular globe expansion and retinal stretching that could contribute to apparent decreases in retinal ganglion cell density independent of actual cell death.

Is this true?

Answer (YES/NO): NO